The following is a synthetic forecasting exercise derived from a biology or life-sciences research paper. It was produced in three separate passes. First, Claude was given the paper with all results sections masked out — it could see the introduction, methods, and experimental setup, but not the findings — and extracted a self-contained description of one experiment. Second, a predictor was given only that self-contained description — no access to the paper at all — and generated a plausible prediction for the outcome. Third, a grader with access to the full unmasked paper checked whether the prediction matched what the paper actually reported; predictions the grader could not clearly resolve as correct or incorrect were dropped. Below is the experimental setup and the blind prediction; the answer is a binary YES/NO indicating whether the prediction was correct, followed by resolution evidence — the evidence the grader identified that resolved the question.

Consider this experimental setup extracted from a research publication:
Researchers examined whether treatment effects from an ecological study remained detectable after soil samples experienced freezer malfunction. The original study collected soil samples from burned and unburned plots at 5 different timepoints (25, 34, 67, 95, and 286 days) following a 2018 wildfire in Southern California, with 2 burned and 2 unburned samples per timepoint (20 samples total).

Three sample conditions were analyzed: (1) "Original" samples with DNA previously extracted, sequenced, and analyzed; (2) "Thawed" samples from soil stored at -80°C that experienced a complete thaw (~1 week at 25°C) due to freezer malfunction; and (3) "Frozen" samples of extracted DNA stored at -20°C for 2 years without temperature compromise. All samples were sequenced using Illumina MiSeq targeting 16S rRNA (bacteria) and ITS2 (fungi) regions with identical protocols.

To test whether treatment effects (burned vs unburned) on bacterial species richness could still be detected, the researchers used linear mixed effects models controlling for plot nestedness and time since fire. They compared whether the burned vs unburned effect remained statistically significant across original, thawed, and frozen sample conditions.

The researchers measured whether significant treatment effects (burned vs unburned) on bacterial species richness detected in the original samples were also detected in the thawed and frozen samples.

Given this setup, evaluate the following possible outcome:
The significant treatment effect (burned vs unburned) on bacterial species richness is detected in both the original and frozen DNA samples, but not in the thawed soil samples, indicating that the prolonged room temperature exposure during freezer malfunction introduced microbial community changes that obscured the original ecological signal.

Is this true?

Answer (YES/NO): NO